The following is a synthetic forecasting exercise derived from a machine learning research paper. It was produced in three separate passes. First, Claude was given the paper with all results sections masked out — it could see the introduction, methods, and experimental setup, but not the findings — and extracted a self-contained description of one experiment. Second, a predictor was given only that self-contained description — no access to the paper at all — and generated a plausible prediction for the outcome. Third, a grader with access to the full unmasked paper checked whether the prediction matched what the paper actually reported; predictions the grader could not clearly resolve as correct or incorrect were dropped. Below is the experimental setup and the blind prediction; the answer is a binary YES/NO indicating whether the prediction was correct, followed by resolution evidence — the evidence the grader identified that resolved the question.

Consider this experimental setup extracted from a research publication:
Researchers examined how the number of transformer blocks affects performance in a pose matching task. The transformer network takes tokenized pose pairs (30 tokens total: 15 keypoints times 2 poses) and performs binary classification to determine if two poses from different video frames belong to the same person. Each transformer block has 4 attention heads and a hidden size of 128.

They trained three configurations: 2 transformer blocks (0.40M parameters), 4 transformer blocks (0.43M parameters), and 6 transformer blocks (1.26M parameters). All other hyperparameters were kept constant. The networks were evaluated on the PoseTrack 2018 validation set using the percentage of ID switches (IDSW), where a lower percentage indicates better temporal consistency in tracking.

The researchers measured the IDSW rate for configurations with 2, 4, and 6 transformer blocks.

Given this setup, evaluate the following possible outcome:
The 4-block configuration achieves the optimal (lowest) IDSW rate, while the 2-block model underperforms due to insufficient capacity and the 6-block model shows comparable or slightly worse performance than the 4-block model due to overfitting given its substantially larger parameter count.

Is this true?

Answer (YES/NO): YES